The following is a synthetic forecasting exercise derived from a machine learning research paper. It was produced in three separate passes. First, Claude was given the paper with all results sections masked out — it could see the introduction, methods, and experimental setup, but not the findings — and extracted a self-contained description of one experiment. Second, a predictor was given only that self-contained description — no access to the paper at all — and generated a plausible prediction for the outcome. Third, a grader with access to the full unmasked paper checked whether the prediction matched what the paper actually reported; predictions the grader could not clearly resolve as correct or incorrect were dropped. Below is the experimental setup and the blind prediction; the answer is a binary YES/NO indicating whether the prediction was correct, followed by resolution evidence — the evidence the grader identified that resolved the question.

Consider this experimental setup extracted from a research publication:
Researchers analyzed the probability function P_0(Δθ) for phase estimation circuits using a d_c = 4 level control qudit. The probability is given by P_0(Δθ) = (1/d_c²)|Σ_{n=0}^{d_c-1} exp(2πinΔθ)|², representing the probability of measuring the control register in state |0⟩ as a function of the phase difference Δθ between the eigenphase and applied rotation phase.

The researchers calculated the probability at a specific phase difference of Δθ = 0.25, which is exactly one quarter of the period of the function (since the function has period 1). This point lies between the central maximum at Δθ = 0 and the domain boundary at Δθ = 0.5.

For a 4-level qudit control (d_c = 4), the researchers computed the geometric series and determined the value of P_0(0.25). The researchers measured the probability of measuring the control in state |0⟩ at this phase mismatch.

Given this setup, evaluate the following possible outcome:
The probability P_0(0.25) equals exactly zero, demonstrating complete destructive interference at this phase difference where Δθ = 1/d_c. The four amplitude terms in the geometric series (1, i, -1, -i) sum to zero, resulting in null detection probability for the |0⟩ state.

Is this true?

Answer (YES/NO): YES